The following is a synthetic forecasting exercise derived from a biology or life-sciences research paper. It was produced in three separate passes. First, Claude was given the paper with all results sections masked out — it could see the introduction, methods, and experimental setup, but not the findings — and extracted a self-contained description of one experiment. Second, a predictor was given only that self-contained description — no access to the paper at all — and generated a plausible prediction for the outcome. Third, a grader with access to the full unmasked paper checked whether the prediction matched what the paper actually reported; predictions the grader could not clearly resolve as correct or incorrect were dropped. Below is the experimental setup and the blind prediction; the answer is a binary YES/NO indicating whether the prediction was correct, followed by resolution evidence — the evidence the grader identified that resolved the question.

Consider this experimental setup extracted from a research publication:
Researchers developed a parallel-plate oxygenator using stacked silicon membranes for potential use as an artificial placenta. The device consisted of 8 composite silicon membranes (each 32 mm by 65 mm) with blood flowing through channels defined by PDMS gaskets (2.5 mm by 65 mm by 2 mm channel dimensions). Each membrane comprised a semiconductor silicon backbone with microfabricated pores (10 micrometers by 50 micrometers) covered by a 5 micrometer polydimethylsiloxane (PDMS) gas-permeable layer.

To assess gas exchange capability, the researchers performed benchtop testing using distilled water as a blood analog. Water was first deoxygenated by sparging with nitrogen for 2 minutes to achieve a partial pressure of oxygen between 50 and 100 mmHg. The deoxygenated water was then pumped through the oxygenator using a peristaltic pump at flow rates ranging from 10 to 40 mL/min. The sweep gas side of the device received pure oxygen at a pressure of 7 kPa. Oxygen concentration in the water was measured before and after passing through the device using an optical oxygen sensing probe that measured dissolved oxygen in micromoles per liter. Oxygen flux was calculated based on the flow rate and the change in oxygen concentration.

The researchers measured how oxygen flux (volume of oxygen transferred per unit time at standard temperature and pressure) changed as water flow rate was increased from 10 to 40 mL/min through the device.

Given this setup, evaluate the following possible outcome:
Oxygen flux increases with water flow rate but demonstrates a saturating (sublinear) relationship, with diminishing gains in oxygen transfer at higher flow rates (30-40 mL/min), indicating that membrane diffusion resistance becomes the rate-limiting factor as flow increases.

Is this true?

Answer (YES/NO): YES